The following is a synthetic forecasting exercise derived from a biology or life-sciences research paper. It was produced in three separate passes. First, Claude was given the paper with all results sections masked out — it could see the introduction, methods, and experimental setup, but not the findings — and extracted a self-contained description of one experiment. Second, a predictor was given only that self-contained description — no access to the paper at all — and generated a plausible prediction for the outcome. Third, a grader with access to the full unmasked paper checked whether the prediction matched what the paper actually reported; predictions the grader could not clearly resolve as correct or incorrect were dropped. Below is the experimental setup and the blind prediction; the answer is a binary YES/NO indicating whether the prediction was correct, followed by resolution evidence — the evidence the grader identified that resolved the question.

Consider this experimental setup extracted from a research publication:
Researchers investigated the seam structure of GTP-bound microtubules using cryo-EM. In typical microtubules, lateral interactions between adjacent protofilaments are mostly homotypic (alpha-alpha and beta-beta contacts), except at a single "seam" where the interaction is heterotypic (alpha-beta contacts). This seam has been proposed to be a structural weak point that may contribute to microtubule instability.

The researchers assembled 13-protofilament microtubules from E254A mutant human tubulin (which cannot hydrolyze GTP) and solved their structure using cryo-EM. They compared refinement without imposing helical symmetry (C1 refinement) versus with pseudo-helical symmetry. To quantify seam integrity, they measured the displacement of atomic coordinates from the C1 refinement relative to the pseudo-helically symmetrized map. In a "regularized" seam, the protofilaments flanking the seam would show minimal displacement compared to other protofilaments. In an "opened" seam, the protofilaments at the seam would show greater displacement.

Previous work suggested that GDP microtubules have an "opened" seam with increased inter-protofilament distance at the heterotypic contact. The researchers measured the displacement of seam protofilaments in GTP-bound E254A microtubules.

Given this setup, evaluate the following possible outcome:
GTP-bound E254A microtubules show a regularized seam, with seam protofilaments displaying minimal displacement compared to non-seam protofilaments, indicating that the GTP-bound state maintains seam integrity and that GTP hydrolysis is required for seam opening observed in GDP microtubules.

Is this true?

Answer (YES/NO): YES